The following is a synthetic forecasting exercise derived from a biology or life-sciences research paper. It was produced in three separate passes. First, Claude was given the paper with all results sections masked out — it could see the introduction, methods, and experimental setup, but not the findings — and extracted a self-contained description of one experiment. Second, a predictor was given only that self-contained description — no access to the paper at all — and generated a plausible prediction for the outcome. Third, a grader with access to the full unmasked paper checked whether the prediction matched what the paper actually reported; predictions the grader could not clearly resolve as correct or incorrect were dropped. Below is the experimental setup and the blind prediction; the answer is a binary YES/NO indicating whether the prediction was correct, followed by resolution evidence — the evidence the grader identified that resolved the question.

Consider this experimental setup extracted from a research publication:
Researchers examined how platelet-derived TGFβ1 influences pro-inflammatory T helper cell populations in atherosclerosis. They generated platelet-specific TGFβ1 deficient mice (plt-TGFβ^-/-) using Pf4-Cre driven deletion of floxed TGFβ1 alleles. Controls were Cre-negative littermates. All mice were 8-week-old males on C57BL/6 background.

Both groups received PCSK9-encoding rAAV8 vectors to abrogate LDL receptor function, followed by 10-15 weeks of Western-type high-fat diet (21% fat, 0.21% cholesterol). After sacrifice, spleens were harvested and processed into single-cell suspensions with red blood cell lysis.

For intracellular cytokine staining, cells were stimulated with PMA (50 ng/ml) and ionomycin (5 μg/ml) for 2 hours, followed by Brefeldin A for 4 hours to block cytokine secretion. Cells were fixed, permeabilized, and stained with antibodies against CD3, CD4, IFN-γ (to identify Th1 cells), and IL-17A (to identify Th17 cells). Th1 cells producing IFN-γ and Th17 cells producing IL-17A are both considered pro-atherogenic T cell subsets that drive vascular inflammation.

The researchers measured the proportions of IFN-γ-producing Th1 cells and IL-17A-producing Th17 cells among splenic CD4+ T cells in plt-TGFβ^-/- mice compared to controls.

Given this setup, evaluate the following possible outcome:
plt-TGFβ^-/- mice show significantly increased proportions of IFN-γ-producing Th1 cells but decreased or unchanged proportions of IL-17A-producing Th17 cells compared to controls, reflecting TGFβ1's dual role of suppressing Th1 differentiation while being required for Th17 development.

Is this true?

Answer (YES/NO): NO